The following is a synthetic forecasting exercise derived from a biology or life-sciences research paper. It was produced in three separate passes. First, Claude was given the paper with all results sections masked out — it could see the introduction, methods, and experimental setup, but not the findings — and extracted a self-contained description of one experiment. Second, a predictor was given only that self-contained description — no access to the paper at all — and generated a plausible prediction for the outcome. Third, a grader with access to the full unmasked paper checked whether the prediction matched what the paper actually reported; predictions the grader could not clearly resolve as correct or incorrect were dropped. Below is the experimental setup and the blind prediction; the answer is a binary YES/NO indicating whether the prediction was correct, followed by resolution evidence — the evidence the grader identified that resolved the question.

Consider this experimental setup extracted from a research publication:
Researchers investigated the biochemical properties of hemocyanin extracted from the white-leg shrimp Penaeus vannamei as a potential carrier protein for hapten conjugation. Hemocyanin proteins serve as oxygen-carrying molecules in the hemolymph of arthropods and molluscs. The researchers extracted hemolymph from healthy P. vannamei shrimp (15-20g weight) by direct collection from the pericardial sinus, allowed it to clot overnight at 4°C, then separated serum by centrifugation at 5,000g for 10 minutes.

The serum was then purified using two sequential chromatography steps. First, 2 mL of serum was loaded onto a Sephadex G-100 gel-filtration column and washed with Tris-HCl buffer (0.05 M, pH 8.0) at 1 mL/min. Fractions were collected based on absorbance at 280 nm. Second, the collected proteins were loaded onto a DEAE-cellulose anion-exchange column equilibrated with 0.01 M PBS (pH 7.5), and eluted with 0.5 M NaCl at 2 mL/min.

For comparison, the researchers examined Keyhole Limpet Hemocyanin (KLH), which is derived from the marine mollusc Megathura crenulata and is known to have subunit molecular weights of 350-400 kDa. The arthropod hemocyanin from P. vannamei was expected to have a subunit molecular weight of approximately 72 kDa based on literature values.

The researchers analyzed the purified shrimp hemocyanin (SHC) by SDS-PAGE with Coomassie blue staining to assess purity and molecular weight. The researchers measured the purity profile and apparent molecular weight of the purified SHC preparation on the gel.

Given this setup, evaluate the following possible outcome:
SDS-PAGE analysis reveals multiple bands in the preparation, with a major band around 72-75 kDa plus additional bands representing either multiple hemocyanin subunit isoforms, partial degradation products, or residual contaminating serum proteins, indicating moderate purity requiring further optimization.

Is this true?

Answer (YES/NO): NO